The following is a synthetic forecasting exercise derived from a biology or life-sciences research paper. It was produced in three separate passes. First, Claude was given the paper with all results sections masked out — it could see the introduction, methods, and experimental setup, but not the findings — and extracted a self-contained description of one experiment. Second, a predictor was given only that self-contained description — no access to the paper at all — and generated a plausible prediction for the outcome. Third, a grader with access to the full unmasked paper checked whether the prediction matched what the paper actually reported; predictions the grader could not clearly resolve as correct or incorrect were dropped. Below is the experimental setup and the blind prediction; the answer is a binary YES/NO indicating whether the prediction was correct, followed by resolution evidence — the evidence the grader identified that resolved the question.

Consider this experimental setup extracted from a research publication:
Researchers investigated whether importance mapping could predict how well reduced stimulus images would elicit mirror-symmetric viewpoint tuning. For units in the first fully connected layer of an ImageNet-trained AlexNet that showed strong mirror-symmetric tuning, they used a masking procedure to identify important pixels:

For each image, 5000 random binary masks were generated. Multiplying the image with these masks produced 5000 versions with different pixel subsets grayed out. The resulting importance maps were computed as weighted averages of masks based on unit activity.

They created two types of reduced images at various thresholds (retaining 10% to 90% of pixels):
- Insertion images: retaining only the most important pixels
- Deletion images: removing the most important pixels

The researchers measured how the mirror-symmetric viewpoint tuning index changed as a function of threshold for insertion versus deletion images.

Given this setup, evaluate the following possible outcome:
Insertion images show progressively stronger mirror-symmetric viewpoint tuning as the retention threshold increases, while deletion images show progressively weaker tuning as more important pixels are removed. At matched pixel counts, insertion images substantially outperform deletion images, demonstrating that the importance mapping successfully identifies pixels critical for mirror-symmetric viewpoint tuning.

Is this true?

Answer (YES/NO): YES